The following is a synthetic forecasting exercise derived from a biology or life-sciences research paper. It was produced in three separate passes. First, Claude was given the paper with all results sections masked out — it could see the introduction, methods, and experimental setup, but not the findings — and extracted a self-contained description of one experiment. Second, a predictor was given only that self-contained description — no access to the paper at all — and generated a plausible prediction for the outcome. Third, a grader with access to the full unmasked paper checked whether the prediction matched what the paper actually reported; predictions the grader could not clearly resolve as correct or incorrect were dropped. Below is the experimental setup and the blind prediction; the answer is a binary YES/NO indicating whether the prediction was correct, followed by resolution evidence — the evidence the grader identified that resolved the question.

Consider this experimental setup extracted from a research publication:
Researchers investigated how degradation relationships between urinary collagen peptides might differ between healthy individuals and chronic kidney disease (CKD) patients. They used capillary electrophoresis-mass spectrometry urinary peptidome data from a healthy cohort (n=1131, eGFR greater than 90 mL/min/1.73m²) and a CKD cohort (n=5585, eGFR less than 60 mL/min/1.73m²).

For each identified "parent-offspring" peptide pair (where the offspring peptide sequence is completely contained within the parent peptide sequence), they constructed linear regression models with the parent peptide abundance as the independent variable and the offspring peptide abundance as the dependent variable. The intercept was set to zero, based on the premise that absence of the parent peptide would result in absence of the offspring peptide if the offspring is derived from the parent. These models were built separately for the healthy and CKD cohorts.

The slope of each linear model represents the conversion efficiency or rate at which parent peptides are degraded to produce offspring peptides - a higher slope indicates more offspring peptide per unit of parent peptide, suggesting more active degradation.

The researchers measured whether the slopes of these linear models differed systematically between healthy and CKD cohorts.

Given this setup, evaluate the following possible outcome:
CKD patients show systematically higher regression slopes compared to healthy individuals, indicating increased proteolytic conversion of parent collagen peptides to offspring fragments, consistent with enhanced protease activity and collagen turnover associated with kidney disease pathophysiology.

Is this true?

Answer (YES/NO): NO